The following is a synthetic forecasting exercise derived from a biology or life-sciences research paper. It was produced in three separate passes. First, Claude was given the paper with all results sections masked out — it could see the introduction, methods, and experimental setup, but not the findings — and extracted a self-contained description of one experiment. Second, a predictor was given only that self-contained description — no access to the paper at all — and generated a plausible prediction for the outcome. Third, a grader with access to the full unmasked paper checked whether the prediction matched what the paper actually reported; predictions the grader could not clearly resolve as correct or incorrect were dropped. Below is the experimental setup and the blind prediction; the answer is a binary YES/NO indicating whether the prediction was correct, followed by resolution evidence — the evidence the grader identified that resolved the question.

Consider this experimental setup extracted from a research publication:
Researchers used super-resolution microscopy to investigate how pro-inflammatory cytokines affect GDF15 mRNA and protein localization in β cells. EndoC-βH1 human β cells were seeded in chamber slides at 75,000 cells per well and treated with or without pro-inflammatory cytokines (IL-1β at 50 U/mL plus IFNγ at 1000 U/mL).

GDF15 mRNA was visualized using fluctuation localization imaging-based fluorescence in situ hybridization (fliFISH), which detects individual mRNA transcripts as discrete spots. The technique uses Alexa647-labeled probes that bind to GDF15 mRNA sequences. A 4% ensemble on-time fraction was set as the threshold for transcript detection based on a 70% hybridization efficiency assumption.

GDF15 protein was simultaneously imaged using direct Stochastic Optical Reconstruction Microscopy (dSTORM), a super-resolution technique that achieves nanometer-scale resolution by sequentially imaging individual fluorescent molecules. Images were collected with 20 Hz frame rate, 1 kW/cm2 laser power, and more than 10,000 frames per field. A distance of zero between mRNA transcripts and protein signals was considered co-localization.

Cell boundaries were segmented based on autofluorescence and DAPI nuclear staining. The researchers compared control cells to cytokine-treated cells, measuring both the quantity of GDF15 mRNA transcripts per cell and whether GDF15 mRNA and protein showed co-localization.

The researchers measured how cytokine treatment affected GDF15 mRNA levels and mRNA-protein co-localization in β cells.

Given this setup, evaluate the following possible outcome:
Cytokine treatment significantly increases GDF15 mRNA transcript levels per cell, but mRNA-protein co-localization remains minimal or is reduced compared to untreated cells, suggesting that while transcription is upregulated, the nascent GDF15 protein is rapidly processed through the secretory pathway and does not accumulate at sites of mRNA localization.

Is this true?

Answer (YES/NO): NO